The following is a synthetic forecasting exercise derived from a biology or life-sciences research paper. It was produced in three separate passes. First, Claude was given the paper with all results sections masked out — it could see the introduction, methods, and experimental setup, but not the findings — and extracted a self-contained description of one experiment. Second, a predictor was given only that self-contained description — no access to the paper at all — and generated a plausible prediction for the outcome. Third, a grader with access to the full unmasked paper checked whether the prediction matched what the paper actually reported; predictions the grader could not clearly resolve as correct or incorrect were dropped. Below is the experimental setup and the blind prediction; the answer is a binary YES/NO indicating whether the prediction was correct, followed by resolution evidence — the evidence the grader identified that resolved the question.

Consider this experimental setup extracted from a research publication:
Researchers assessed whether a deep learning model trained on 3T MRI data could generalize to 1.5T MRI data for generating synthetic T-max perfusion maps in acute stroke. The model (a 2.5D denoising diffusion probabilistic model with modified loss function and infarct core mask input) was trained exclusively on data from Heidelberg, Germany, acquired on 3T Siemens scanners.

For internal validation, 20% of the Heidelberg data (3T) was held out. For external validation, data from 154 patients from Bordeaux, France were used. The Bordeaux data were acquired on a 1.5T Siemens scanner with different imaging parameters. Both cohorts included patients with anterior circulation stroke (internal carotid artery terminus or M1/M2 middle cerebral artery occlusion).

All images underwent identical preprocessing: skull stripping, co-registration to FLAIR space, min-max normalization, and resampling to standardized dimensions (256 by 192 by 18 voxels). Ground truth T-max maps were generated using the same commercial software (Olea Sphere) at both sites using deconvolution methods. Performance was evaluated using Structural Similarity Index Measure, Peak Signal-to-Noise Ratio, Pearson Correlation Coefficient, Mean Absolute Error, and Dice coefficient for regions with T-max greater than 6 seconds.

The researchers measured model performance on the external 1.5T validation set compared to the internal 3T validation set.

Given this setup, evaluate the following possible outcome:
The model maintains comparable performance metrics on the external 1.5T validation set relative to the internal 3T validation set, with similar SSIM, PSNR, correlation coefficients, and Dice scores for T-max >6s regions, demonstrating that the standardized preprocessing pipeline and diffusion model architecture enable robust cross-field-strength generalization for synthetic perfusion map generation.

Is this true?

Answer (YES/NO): NO